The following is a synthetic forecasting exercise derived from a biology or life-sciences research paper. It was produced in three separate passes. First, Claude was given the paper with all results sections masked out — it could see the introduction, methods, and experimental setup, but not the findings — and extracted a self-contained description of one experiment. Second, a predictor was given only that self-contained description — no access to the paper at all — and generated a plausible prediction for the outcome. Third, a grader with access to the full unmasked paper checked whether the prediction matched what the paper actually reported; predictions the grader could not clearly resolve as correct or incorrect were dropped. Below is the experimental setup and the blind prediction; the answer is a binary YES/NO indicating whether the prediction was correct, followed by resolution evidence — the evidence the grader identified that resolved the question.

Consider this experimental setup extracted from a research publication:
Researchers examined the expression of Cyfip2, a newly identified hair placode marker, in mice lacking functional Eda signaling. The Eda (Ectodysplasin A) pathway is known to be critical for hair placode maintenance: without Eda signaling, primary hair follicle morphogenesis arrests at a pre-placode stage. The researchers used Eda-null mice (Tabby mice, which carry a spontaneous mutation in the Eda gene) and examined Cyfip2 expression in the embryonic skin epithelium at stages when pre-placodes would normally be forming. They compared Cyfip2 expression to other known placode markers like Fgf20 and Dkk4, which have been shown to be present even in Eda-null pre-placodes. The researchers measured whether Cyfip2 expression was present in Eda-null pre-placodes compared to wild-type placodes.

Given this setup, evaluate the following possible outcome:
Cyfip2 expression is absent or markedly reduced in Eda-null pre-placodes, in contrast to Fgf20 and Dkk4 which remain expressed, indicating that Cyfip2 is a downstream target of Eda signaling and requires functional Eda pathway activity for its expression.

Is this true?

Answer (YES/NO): YES